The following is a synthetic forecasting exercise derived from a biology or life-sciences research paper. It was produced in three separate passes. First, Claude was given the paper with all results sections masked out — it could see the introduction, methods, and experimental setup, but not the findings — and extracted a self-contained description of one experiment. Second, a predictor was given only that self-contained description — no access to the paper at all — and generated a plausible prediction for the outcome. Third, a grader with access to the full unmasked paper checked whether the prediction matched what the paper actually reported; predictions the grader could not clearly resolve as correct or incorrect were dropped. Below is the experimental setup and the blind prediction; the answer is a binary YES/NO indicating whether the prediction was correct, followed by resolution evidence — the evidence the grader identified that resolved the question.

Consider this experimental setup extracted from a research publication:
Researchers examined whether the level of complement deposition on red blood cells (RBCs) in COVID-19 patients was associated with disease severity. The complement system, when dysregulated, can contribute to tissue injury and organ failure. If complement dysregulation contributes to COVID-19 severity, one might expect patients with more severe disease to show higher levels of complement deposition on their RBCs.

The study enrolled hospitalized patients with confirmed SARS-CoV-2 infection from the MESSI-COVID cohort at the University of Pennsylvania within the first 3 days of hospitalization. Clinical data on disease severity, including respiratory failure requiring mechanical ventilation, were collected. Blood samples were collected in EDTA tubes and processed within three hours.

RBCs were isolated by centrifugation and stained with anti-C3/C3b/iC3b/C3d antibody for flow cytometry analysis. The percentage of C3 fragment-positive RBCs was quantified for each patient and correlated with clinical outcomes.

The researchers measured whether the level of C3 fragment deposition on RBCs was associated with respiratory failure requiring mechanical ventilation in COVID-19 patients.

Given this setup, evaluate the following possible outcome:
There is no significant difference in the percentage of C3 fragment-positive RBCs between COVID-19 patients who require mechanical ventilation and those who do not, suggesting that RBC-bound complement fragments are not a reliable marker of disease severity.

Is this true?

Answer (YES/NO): NO